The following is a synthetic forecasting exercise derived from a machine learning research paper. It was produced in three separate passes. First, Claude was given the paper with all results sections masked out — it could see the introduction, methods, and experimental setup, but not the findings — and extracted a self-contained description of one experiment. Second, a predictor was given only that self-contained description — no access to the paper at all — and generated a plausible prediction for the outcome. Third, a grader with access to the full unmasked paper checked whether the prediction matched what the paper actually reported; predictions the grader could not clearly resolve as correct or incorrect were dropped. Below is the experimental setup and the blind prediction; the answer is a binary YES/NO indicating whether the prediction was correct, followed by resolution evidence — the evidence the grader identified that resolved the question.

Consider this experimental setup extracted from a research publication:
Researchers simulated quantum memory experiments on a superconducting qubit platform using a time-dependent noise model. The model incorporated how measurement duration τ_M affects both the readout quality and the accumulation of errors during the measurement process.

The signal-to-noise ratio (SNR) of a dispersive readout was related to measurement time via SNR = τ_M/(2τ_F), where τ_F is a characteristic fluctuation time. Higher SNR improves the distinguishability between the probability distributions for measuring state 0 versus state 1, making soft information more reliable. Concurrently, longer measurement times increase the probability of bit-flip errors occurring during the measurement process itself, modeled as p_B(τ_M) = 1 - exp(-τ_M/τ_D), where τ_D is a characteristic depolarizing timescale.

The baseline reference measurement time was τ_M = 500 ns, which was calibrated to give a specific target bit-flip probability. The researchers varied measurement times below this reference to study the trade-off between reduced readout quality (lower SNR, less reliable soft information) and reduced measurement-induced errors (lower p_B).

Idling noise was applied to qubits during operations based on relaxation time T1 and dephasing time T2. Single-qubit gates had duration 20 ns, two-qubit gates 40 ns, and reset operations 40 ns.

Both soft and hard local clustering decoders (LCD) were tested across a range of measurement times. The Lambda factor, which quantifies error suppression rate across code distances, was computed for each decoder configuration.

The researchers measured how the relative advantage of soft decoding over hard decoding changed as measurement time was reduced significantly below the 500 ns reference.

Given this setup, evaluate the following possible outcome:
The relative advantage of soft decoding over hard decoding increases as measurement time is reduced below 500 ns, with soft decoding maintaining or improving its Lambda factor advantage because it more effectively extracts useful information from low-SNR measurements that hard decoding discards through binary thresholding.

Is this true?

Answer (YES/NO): YES